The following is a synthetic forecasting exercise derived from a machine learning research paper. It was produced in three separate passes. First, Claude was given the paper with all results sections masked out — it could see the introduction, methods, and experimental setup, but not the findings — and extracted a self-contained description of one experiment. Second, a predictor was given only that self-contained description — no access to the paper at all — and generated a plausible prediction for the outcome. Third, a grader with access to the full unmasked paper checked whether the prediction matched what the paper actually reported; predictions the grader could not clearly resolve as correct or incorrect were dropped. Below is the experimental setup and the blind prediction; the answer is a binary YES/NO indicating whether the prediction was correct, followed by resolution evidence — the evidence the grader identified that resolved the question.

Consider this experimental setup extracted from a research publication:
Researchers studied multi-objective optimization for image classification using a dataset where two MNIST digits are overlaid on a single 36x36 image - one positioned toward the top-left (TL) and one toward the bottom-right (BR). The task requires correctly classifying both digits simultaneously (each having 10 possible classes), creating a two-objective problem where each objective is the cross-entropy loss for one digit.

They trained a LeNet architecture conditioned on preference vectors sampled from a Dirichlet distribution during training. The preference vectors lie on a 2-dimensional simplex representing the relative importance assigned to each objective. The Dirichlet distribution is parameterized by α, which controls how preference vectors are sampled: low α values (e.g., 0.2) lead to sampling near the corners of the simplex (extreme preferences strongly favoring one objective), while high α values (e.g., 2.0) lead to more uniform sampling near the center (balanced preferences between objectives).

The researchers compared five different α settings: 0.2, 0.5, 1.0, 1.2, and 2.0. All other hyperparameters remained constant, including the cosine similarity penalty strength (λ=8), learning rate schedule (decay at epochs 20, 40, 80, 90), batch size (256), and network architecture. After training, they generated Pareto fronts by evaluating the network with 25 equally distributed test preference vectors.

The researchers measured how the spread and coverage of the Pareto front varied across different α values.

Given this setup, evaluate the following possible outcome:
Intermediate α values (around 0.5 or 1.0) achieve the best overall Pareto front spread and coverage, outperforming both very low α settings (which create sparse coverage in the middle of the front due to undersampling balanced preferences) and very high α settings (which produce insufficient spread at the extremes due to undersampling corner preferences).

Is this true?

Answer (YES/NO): NO